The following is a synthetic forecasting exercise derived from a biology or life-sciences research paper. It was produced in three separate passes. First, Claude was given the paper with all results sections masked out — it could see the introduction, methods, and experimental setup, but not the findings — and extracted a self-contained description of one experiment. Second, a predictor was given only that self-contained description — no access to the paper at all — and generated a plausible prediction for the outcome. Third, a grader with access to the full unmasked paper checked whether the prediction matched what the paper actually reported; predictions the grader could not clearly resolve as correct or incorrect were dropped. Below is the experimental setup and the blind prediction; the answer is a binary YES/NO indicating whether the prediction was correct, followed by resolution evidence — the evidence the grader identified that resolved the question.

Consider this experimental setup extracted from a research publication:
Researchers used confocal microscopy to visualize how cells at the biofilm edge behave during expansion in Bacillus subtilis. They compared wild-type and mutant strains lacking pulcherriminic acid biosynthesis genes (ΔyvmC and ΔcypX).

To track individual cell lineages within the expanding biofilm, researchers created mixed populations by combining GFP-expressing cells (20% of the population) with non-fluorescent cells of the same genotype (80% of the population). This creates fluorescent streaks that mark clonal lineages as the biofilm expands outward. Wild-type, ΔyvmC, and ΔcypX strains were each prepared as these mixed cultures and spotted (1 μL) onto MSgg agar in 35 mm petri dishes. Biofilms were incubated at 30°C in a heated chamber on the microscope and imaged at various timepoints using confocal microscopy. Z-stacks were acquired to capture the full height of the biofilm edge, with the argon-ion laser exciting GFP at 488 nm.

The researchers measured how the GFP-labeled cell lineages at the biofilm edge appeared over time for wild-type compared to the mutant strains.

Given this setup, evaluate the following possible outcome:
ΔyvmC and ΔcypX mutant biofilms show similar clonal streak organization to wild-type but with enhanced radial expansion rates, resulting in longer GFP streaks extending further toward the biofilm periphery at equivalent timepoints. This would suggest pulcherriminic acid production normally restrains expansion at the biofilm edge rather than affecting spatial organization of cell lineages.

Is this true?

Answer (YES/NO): NO